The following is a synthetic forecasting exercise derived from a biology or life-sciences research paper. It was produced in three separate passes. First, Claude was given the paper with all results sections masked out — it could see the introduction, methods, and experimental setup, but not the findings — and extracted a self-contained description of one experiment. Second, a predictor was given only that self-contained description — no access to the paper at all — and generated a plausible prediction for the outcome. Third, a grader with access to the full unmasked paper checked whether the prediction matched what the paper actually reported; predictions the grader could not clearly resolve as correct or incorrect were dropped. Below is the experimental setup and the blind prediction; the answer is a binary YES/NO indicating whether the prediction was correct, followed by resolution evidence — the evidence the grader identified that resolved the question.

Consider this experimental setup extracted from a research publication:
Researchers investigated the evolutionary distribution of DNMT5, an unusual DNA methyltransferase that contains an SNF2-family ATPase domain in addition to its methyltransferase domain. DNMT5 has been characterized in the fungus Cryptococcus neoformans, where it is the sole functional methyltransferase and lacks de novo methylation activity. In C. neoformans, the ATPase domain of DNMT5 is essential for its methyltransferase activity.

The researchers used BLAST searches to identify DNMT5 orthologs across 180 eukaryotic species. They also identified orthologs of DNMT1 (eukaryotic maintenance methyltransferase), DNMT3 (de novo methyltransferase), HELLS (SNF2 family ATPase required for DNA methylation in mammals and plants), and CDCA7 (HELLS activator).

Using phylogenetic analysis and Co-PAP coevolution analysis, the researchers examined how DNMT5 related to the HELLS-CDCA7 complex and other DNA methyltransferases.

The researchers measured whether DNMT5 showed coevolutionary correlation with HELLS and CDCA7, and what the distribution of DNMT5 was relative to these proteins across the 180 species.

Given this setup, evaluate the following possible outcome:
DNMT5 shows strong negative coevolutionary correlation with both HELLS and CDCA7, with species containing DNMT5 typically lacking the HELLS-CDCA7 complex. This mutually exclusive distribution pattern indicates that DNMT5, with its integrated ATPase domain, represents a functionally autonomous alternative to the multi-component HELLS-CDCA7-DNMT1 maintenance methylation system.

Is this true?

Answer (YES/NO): NO